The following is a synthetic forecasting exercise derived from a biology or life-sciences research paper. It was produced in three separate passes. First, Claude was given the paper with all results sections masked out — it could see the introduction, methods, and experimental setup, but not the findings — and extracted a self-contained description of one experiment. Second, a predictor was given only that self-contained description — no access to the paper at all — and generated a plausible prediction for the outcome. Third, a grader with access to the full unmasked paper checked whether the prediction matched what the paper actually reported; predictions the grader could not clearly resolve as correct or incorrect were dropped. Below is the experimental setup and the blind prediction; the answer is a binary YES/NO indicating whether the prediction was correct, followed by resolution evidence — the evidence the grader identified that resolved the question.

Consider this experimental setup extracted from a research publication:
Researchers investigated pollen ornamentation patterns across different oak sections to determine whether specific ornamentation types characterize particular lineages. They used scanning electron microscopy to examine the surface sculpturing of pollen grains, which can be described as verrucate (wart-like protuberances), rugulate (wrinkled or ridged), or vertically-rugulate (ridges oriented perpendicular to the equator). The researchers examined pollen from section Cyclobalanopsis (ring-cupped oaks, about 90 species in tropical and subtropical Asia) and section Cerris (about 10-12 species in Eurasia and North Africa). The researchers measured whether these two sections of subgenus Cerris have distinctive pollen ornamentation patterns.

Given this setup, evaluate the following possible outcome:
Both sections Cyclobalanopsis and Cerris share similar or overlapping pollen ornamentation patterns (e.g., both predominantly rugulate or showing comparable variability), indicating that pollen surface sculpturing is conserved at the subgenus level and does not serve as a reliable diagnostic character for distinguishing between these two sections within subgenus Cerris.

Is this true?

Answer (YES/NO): NO